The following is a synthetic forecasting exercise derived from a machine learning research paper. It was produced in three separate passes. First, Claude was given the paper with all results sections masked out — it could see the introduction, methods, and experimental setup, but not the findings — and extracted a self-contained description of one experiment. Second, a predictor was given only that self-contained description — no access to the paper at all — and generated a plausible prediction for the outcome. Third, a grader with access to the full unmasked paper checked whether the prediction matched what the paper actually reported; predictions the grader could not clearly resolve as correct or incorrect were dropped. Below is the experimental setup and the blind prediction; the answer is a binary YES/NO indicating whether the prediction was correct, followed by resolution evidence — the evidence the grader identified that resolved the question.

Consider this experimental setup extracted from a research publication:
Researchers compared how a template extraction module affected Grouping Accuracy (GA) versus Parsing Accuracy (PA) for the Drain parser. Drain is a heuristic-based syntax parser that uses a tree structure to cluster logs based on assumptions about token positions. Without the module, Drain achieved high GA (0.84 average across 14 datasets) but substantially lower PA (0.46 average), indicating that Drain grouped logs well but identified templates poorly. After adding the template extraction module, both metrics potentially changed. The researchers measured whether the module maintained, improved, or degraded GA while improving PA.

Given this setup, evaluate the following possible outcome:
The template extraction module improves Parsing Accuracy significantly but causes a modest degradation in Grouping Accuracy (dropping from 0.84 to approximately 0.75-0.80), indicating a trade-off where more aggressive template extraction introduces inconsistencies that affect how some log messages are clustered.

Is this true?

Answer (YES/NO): NO